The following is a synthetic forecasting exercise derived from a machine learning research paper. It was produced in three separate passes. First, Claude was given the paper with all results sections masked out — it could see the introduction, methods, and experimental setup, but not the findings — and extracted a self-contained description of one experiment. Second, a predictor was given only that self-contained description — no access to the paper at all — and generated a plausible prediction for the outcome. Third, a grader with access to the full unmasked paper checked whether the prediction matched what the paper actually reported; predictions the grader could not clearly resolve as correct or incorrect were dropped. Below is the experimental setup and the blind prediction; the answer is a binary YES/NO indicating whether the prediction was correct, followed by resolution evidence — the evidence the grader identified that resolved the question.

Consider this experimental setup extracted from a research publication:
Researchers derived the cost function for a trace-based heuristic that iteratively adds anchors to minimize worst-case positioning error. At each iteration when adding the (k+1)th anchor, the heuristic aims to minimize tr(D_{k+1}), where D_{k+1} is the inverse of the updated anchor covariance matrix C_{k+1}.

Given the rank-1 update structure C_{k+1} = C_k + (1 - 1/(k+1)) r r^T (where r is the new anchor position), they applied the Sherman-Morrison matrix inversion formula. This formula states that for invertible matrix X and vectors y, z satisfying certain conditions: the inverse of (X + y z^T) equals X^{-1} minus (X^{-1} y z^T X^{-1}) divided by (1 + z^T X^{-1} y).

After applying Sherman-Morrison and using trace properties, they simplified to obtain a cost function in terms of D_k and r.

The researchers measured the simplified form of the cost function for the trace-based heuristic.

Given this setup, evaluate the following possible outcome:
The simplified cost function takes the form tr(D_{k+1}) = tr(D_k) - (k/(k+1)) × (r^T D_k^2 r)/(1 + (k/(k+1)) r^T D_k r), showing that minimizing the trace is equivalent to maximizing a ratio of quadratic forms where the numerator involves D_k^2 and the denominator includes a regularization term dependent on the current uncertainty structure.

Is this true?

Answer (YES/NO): YES